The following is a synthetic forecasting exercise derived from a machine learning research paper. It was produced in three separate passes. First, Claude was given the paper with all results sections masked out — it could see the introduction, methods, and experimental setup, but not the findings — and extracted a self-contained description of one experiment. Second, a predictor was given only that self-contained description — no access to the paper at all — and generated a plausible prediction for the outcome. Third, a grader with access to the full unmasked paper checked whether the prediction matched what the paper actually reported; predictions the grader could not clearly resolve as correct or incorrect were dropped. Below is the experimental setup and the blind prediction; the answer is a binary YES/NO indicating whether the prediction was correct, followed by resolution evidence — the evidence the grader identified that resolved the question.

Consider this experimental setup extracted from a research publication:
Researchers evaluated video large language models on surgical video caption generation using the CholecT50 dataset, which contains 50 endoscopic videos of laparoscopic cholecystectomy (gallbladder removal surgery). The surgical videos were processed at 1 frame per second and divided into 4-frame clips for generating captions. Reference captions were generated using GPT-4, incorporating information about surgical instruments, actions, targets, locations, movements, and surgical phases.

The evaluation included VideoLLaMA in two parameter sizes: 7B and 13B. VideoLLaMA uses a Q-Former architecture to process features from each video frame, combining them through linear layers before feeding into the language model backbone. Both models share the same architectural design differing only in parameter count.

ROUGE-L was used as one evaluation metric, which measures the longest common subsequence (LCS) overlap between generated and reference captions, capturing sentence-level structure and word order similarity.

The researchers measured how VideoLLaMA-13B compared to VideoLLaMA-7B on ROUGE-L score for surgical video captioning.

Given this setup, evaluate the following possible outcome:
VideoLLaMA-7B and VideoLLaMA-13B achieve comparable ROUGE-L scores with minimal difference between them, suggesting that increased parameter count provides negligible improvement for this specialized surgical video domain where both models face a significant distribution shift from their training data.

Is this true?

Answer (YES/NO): YES